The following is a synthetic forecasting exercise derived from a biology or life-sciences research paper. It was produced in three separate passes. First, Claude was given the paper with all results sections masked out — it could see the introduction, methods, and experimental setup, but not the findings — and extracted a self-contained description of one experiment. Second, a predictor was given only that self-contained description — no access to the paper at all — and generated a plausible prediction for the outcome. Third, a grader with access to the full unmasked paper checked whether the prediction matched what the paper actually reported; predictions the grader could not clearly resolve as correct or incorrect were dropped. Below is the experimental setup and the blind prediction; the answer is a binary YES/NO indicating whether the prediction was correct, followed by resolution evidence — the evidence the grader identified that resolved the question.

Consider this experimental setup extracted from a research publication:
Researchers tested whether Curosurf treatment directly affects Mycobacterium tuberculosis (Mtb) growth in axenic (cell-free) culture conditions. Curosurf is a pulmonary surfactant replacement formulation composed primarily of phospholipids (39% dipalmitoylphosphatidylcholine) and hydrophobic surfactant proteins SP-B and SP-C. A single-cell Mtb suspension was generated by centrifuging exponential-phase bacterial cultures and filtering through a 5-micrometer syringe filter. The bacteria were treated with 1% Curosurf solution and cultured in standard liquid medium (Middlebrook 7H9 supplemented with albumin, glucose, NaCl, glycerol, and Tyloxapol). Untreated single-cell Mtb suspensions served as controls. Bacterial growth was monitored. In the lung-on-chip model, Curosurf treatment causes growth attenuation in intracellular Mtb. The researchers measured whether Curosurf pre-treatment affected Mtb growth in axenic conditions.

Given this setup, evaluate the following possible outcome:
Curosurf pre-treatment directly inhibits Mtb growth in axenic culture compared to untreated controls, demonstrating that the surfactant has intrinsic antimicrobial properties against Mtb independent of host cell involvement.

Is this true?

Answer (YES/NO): NO